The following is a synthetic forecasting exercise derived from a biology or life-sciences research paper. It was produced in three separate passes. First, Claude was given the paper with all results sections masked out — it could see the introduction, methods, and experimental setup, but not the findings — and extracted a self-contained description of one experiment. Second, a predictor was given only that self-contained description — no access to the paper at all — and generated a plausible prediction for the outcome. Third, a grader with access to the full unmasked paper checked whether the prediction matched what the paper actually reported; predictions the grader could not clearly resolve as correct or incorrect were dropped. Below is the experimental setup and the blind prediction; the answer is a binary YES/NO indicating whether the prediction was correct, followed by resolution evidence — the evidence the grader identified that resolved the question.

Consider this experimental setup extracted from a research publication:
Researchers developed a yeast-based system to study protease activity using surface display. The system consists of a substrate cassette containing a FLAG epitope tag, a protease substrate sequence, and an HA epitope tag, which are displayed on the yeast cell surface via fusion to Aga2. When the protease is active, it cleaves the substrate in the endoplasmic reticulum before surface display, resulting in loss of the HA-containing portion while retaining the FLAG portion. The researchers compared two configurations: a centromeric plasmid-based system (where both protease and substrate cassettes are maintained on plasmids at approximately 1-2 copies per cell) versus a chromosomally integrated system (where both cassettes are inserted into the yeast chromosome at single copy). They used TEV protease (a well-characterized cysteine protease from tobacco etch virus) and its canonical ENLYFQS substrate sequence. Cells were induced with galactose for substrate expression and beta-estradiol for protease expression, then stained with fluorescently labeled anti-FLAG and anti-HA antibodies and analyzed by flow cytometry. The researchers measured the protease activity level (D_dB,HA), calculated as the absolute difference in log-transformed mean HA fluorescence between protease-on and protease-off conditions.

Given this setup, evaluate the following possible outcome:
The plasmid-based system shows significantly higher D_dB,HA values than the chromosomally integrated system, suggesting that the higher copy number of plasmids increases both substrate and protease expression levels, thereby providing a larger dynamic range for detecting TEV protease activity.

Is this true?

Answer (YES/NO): NO